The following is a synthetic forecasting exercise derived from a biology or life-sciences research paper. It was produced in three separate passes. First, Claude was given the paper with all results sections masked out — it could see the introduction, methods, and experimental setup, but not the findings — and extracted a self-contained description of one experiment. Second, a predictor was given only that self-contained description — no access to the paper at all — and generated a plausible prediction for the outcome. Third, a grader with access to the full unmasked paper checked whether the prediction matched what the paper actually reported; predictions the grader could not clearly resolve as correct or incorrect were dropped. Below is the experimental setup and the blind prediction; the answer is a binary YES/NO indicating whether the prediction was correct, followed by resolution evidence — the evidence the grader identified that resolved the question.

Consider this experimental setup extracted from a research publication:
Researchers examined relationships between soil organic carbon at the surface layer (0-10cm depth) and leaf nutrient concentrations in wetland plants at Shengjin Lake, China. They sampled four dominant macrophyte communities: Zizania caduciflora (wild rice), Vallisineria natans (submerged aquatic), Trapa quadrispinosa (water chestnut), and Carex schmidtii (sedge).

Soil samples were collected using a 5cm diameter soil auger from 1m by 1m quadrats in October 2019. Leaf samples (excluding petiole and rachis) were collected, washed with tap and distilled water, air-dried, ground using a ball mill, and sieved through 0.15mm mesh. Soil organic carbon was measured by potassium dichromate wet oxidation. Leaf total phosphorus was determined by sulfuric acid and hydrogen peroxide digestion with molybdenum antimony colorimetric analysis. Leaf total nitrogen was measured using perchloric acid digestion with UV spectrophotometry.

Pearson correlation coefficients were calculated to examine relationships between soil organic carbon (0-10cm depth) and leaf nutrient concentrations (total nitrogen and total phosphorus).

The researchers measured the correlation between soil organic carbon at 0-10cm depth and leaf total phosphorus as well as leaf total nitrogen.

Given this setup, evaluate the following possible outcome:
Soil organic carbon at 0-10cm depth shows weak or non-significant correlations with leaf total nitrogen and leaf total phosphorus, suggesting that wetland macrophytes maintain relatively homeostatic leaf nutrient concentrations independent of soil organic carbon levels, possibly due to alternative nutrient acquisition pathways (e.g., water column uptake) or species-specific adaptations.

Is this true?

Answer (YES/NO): NO